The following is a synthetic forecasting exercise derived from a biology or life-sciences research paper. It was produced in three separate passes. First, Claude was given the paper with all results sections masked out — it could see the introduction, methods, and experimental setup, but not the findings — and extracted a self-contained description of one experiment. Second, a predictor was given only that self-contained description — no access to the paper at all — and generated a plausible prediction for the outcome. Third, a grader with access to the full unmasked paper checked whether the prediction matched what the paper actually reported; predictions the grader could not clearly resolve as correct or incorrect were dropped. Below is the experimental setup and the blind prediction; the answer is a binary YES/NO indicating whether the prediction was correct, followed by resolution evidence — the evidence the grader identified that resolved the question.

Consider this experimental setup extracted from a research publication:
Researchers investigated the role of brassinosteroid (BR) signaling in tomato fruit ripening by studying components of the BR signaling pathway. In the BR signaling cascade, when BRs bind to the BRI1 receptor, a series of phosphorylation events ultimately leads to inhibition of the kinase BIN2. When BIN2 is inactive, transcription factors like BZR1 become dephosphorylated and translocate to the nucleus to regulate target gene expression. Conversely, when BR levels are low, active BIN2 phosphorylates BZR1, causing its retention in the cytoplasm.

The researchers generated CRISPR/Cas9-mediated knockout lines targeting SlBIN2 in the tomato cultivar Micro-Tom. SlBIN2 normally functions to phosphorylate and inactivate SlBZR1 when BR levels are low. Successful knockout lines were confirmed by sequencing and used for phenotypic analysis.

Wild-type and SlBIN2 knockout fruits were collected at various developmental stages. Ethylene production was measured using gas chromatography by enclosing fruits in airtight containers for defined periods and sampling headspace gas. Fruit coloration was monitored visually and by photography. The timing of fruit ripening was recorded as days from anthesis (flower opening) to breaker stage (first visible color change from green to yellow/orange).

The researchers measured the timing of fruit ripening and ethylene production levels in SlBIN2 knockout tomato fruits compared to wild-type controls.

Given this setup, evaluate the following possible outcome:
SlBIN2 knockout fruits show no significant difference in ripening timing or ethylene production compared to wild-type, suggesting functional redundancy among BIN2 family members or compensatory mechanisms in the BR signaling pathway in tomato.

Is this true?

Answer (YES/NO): NO